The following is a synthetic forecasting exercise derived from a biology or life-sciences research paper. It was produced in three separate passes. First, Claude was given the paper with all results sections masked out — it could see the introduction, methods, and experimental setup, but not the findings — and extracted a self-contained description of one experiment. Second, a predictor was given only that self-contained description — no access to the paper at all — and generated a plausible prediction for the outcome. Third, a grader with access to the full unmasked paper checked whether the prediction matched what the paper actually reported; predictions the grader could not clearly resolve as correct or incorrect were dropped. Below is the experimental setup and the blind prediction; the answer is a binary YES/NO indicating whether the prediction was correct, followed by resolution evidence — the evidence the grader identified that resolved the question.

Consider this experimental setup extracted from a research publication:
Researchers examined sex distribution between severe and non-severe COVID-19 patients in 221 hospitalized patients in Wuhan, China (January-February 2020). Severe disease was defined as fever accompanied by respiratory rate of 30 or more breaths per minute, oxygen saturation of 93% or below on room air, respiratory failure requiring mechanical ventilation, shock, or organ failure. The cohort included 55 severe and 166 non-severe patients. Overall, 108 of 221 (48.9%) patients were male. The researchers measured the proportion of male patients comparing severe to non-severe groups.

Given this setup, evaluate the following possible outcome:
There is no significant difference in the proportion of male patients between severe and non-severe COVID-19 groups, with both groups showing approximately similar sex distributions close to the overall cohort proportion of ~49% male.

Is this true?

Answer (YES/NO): NO